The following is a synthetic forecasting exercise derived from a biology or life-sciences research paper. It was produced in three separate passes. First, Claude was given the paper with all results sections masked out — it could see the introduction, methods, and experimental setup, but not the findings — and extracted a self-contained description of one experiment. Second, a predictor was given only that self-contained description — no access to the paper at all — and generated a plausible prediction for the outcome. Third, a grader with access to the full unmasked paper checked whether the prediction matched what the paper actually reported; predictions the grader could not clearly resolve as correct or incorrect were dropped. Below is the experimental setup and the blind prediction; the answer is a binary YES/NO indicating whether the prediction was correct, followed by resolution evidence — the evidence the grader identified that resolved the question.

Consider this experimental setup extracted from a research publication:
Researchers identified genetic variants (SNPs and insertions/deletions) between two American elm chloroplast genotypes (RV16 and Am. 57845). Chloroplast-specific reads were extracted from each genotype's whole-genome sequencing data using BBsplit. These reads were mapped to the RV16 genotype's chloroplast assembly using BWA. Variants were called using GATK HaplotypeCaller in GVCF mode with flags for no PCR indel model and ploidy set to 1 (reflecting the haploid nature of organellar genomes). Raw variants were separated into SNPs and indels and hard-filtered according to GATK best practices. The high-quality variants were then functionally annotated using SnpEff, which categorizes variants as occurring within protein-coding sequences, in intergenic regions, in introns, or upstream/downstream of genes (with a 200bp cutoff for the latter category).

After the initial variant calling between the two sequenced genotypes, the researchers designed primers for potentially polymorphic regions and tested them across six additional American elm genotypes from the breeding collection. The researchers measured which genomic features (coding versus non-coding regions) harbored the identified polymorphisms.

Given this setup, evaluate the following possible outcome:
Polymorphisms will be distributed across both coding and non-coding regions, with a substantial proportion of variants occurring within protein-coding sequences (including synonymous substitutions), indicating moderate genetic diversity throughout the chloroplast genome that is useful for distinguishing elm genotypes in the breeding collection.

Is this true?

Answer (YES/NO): NO